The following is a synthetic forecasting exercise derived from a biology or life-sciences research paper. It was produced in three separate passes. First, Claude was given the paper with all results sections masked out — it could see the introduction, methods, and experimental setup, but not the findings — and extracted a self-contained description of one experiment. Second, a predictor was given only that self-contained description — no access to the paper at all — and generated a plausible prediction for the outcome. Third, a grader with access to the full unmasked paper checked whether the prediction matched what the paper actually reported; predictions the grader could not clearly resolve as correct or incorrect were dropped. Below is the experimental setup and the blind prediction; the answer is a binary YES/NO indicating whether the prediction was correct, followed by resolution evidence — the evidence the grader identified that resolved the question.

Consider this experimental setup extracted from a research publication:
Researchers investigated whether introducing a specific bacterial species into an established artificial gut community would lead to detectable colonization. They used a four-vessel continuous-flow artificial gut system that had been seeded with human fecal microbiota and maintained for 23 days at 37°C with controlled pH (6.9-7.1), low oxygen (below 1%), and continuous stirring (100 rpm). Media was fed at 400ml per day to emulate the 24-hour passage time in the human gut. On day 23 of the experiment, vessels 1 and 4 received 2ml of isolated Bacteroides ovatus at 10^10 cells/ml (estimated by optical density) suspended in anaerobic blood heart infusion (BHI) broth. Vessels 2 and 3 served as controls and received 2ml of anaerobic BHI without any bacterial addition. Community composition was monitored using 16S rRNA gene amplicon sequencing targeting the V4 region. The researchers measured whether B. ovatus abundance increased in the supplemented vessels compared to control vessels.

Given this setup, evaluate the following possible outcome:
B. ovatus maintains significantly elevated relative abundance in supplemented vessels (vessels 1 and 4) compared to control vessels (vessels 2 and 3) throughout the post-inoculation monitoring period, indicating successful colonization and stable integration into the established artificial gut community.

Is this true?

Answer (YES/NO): NO